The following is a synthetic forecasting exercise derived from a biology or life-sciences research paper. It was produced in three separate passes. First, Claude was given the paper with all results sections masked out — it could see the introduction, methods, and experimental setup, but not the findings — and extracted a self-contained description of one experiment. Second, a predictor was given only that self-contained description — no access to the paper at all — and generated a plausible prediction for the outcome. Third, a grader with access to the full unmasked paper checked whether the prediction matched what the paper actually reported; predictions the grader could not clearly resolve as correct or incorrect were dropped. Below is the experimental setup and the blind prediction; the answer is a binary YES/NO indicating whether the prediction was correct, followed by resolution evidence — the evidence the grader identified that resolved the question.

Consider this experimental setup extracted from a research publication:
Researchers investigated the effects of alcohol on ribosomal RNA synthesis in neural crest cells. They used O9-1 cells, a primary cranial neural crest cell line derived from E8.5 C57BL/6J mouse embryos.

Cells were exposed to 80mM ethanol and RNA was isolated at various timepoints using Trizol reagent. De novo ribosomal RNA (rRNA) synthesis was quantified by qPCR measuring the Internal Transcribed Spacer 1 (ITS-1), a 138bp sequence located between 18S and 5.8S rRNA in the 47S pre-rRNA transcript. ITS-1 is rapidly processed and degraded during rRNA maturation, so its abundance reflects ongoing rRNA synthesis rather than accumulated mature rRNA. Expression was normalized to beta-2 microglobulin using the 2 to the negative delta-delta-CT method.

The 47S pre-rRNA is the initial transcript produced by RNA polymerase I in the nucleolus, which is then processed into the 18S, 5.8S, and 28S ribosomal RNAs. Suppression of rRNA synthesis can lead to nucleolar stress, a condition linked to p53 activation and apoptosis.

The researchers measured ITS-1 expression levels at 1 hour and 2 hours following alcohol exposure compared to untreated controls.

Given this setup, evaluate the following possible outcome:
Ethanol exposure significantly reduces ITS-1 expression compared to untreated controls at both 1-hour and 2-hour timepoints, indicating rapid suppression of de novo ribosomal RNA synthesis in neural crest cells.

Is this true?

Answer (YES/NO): YES